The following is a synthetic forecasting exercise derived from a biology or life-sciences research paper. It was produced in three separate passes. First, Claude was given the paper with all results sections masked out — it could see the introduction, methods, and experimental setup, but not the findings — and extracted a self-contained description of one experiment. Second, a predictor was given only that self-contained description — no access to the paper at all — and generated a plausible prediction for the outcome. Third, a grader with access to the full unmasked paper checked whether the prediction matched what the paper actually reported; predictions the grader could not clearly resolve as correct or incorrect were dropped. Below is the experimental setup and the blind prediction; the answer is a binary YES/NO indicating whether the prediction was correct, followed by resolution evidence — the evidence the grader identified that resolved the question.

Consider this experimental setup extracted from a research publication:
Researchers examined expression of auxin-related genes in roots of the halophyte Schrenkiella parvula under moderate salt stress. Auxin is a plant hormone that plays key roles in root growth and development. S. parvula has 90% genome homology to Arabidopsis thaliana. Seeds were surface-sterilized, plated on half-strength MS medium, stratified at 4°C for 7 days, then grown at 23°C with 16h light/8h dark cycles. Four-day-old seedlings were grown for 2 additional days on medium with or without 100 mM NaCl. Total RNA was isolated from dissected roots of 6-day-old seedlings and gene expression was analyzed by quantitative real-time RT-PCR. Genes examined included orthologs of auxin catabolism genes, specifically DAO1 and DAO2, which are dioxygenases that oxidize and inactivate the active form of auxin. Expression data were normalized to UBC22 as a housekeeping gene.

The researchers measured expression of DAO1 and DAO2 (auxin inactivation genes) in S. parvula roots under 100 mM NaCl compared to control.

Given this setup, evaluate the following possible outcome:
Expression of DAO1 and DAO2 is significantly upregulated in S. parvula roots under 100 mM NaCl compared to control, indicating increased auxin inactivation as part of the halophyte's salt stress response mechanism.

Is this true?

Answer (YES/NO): NO